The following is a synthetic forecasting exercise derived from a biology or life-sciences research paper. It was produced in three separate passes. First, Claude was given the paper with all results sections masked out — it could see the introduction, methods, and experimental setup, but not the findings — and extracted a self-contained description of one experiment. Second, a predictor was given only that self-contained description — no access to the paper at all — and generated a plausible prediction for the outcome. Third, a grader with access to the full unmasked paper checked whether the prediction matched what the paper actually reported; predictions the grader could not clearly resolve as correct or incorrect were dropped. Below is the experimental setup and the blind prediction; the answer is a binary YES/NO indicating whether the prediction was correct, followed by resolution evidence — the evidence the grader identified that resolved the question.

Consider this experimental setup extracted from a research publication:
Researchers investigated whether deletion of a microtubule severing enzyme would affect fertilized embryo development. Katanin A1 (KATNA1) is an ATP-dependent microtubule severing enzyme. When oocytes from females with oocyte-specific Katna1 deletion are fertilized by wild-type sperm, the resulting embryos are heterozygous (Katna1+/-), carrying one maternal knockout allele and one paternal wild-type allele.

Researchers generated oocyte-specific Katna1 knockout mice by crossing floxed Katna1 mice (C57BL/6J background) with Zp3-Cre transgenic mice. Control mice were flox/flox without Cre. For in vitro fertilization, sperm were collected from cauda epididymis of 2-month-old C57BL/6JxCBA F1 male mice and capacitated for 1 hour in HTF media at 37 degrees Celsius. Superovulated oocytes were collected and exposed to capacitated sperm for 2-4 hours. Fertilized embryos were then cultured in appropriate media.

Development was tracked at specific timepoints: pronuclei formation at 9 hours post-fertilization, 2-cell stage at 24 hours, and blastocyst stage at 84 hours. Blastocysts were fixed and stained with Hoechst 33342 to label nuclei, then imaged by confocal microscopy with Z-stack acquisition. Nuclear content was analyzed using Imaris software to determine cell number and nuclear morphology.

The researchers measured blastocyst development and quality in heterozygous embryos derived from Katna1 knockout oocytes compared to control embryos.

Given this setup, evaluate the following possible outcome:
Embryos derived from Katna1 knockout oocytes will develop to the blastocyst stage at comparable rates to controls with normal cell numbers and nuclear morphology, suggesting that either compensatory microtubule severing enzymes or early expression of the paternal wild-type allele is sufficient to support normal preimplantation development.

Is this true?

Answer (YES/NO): YES